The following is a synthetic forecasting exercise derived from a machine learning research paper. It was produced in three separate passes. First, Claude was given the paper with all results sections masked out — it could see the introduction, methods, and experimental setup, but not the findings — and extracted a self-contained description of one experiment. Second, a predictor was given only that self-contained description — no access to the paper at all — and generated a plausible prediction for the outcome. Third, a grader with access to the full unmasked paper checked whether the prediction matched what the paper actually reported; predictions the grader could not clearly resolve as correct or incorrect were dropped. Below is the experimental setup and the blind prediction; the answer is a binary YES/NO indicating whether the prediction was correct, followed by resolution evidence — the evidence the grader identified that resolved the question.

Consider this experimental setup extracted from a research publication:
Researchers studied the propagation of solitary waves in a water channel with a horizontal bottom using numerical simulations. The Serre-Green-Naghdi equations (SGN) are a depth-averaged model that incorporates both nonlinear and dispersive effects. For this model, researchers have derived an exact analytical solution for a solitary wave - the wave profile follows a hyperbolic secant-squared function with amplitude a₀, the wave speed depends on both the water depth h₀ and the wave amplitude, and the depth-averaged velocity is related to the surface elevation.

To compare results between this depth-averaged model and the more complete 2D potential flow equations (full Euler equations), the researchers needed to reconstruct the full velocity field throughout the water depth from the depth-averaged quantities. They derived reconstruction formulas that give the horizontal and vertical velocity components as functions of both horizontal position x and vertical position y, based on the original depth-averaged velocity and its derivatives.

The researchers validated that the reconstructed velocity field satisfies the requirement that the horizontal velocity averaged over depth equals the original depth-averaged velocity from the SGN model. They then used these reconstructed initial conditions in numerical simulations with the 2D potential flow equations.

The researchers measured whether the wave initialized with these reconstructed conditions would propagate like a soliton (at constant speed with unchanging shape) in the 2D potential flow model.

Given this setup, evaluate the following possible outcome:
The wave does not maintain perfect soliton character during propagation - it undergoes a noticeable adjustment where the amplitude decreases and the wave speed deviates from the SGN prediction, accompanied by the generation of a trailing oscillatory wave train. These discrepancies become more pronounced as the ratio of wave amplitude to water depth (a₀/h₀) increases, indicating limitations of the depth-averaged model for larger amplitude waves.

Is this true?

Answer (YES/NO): NO